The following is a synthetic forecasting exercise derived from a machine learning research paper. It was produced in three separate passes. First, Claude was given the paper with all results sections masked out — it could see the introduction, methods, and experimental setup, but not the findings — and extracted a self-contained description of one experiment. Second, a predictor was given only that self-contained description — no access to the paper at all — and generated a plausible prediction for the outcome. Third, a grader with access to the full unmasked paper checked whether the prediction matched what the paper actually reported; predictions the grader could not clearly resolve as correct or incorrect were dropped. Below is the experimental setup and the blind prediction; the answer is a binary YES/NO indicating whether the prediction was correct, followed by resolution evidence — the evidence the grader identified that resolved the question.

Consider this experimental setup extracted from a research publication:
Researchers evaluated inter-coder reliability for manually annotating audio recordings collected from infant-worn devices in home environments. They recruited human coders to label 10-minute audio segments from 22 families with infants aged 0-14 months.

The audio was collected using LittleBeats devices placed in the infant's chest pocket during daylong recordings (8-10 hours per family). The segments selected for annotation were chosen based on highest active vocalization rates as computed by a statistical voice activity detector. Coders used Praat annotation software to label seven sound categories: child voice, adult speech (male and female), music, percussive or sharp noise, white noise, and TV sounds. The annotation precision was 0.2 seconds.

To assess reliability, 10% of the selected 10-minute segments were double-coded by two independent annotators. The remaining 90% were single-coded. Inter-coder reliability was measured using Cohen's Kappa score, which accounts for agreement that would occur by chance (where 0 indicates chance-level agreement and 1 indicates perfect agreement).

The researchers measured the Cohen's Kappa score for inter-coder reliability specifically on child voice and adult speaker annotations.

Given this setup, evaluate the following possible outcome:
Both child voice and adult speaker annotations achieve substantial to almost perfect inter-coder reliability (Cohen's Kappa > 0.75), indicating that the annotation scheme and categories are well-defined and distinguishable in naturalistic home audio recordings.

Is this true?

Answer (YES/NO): YES